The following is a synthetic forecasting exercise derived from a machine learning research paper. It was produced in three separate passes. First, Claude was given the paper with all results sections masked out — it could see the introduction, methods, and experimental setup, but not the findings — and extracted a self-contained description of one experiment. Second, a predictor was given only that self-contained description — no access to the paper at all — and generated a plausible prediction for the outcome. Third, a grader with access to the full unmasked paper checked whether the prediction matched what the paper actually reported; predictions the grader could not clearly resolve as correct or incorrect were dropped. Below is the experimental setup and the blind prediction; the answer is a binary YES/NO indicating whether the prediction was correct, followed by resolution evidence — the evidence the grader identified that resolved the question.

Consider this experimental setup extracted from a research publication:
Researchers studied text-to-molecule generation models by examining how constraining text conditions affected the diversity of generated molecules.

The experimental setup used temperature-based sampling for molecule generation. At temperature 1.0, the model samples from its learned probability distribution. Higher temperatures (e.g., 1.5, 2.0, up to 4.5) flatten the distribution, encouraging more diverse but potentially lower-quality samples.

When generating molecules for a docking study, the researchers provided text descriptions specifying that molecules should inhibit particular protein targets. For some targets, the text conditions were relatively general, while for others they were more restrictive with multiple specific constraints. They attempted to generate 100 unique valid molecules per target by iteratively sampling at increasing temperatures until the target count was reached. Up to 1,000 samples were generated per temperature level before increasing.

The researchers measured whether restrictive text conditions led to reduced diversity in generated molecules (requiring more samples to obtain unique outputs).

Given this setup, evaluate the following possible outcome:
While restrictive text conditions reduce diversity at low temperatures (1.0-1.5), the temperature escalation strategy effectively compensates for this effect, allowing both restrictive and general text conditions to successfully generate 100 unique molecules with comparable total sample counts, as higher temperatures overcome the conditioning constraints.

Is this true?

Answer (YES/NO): NO